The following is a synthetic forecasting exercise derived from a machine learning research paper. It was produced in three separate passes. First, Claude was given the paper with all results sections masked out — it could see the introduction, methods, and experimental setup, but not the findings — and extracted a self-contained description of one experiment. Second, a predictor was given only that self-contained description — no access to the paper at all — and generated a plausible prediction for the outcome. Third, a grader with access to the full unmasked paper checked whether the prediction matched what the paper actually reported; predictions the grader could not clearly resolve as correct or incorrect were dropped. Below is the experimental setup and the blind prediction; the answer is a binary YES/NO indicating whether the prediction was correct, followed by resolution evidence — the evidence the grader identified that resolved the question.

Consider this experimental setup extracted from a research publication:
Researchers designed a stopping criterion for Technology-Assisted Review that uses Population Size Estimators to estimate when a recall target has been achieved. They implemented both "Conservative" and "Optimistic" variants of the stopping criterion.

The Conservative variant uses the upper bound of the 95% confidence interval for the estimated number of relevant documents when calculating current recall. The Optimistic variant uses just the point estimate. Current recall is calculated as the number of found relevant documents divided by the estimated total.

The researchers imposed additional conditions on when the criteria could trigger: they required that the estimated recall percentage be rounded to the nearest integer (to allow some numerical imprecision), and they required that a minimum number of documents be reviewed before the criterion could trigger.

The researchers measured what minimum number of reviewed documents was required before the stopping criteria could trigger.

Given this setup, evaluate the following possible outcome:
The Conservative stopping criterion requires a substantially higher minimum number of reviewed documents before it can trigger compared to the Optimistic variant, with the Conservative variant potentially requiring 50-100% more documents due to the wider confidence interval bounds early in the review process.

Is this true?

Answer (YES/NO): NO